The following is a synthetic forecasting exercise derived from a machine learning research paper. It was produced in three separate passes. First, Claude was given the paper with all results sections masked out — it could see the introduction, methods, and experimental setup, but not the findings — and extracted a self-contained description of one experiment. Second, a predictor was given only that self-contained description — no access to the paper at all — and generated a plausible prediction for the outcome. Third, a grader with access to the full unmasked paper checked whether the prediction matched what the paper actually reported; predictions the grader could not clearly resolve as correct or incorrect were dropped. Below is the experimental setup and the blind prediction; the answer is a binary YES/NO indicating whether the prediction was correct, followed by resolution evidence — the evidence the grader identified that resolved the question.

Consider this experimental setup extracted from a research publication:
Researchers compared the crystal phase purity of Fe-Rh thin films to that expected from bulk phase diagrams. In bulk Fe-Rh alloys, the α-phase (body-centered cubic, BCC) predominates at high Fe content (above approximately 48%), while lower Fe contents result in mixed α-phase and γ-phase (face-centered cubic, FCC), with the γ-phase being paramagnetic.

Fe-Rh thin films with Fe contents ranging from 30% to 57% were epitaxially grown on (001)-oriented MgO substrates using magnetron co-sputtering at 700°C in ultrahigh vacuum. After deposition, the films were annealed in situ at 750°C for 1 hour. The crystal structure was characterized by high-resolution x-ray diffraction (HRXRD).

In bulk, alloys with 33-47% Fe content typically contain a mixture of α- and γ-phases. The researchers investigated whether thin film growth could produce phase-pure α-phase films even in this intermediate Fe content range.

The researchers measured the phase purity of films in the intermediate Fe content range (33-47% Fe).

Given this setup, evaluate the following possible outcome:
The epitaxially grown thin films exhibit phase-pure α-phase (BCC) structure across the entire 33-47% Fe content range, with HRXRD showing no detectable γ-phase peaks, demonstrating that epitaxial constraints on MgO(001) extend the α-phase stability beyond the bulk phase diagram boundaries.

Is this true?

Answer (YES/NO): YES